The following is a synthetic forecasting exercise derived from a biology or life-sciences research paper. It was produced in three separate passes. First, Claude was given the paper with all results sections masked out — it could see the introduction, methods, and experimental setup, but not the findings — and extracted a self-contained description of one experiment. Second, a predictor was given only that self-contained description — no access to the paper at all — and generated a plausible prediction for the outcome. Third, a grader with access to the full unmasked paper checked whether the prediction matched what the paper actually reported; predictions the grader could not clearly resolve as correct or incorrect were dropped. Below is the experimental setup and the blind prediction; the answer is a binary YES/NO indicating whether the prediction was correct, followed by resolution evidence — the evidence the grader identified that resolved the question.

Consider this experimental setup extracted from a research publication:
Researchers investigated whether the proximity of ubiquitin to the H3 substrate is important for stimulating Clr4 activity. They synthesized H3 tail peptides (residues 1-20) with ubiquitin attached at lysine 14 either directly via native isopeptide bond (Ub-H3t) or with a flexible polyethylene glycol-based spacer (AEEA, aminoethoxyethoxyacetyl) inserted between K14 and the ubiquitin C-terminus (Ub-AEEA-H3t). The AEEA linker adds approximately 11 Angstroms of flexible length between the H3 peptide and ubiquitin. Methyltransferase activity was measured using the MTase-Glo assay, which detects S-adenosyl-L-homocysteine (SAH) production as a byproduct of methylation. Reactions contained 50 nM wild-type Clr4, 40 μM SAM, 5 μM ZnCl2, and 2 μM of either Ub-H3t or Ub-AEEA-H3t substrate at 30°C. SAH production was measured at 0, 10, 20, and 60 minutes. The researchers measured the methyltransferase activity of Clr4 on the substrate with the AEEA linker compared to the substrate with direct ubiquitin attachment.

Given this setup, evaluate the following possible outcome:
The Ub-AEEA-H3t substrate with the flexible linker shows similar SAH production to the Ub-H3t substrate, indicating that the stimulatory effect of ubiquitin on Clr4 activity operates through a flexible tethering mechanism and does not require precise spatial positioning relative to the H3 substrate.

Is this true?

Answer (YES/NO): NO